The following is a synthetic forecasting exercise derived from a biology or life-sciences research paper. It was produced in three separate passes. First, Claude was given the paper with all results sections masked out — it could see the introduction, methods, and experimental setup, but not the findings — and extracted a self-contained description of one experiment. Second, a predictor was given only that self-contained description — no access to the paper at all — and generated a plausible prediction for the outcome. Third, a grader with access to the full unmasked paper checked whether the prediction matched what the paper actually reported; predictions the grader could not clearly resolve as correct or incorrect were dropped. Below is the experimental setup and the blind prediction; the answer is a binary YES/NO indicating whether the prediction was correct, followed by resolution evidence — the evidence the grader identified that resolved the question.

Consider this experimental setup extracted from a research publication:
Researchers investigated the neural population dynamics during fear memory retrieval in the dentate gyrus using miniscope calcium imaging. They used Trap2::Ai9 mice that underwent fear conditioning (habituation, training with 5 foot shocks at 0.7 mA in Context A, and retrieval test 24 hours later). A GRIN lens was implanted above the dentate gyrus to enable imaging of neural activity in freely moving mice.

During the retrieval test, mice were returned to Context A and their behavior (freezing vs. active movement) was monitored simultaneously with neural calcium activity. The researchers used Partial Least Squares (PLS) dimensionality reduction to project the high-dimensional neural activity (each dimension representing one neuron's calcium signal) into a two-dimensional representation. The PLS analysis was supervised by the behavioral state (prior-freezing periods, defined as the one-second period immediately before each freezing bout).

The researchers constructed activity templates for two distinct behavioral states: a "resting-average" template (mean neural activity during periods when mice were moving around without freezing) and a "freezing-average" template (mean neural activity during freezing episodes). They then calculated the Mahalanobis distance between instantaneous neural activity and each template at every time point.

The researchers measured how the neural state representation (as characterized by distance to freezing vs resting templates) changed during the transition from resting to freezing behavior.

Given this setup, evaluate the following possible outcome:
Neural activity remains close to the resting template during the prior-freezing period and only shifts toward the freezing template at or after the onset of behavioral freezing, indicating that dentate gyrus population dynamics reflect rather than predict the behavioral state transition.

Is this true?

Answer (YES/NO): NO